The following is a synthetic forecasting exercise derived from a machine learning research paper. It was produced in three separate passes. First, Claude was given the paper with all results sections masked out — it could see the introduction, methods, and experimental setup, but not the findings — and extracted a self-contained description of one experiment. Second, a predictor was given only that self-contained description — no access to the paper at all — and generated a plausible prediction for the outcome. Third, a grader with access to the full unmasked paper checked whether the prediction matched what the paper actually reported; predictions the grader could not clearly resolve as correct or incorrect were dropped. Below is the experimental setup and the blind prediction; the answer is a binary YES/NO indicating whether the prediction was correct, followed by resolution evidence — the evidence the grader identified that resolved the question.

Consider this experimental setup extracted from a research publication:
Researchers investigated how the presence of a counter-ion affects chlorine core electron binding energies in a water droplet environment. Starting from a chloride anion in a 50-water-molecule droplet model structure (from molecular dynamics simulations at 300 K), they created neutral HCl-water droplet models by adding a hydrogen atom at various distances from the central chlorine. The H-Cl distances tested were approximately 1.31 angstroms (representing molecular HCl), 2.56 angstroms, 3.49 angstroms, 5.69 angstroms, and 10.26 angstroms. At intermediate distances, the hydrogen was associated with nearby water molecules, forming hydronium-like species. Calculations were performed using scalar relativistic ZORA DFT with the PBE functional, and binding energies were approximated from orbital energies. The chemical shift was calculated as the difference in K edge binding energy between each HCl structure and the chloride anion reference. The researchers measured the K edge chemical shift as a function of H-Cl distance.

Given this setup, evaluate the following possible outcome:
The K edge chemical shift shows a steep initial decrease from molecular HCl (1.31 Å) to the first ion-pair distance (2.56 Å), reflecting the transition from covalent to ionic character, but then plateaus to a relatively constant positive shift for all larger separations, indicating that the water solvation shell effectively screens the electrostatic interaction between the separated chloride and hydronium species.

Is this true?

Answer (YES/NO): NO